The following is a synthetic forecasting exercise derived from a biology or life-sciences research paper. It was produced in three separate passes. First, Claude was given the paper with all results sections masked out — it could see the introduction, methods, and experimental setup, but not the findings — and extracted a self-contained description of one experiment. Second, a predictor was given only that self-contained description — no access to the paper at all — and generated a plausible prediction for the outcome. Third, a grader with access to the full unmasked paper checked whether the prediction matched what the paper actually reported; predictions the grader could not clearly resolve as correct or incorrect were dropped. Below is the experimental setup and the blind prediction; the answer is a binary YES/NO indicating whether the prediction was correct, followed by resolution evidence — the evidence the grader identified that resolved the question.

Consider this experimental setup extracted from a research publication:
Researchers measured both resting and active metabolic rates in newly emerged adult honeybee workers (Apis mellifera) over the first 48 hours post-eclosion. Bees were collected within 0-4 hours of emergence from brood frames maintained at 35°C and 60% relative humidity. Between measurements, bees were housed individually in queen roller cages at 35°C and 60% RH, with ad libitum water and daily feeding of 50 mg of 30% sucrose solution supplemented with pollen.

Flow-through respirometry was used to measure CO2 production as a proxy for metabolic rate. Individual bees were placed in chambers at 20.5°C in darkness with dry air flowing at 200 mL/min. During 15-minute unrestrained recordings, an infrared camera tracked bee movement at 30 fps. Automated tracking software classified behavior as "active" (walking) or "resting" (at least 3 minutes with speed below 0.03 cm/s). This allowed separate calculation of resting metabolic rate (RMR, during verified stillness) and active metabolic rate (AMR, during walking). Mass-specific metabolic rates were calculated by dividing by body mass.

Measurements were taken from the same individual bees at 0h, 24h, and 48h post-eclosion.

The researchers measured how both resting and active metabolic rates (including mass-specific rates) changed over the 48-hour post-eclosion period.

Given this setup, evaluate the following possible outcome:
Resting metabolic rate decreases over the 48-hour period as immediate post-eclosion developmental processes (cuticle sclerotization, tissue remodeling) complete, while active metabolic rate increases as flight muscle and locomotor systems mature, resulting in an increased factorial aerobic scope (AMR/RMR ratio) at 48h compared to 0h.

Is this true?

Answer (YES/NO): NO